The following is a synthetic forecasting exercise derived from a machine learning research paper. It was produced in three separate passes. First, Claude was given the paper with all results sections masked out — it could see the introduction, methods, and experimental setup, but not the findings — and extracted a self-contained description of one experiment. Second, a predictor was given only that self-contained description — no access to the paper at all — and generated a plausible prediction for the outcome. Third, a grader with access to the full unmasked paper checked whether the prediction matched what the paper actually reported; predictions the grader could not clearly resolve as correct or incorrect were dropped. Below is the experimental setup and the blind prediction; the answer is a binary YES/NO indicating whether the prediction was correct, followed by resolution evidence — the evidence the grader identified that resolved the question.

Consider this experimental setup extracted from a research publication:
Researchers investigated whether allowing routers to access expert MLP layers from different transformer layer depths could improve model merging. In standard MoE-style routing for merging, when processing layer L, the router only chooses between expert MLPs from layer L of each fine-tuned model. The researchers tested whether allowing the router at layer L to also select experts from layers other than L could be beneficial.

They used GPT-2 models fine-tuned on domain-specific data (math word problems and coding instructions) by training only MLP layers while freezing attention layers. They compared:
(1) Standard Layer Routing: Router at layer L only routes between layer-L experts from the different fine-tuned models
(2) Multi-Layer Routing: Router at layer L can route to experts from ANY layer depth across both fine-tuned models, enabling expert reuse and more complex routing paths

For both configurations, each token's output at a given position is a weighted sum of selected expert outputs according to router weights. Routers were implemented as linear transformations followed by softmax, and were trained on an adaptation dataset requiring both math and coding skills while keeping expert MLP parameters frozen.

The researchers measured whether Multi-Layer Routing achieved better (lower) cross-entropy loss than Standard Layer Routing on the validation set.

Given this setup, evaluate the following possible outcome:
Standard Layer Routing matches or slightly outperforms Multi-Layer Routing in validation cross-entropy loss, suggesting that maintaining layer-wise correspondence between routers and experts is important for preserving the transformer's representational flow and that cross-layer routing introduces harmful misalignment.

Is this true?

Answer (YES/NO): NO